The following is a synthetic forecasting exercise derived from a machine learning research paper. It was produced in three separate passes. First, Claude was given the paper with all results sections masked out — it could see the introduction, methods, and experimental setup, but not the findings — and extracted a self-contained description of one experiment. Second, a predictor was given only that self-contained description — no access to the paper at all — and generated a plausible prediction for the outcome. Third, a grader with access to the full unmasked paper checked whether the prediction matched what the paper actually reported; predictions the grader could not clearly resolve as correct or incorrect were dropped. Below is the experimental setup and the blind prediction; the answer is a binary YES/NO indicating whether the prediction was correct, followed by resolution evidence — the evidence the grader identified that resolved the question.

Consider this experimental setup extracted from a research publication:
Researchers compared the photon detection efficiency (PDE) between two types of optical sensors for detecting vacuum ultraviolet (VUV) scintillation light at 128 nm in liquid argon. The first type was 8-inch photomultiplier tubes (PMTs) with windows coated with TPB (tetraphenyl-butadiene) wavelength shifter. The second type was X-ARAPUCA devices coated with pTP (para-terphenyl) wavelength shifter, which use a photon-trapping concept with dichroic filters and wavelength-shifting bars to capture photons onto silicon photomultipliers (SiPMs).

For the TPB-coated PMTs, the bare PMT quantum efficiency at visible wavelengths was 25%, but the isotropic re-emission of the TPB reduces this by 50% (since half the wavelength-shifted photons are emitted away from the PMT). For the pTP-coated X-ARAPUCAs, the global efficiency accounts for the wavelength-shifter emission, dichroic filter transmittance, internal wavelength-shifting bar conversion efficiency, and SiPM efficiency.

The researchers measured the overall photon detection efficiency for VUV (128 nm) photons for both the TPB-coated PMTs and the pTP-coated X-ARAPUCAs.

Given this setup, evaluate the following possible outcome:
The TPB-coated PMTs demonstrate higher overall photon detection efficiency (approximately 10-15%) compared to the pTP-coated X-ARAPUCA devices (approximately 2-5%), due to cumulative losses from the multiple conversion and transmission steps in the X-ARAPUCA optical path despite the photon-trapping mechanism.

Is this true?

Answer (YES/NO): YES